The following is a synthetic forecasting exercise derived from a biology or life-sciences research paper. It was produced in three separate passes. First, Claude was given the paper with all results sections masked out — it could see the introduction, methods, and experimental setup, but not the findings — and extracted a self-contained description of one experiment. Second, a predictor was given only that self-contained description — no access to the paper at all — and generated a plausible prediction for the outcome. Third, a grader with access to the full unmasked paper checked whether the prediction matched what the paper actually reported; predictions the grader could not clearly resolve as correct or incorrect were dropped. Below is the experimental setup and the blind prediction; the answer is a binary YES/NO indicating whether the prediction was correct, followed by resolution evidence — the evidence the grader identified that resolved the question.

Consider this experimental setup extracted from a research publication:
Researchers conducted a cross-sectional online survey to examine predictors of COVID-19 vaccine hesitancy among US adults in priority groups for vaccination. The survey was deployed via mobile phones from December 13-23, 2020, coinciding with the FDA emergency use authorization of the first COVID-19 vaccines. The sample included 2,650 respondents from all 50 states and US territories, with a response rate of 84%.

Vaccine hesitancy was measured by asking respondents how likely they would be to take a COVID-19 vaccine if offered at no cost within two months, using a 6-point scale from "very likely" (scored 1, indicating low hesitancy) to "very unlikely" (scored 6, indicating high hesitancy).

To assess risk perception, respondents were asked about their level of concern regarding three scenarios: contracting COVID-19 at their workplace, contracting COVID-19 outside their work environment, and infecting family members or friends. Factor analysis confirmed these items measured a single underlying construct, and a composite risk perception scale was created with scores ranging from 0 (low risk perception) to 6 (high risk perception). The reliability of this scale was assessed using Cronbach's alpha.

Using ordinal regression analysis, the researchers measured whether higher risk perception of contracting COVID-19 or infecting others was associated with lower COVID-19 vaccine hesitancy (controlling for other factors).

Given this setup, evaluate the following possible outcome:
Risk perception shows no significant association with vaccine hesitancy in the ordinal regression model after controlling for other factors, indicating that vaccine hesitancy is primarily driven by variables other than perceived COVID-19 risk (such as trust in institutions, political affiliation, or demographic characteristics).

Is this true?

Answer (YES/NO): YES